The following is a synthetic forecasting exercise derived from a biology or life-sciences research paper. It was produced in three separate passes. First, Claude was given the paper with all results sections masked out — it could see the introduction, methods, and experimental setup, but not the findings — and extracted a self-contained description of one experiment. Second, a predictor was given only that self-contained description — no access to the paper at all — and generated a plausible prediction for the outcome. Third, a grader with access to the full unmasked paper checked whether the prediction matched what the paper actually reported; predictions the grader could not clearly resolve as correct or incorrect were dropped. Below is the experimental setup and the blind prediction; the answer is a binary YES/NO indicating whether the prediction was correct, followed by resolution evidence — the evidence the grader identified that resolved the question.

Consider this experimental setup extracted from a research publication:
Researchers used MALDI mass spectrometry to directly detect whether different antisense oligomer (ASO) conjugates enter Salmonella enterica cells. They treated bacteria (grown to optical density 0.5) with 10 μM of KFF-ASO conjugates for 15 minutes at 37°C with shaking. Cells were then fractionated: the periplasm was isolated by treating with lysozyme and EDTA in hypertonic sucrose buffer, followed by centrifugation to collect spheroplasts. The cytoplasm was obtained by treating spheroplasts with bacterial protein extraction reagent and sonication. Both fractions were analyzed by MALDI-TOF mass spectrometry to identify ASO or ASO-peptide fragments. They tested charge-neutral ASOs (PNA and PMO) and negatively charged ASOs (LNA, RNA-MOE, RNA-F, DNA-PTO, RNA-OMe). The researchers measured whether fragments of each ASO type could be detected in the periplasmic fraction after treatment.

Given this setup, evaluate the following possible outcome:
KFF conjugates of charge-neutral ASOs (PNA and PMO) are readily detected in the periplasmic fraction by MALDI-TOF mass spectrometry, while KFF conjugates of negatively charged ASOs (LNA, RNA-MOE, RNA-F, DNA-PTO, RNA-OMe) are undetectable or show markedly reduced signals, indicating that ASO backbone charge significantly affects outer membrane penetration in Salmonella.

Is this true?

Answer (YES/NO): YES